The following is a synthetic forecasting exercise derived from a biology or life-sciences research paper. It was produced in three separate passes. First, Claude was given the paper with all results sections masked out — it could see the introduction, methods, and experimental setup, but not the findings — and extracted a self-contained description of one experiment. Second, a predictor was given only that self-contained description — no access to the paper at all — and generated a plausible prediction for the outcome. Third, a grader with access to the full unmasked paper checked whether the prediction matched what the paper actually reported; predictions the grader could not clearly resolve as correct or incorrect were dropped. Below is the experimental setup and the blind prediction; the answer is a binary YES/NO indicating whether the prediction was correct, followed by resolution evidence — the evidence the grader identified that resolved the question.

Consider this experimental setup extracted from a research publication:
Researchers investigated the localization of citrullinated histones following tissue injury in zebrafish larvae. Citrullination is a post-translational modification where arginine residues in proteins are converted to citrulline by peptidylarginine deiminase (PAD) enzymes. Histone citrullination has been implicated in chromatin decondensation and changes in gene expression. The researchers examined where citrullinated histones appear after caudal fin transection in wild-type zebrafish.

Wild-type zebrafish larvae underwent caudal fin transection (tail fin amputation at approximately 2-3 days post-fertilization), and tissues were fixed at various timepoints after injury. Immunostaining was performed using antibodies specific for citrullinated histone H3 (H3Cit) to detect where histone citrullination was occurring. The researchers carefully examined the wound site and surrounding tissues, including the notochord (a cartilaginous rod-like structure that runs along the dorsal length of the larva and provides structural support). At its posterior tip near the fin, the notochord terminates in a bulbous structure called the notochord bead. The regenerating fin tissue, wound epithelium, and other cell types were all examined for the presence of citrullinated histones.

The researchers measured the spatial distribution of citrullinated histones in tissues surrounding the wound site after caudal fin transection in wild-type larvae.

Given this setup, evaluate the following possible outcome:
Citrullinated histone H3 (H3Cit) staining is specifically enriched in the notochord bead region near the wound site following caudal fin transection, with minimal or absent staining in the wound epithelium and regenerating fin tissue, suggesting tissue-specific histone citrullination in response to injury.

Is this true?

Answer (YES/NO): YES